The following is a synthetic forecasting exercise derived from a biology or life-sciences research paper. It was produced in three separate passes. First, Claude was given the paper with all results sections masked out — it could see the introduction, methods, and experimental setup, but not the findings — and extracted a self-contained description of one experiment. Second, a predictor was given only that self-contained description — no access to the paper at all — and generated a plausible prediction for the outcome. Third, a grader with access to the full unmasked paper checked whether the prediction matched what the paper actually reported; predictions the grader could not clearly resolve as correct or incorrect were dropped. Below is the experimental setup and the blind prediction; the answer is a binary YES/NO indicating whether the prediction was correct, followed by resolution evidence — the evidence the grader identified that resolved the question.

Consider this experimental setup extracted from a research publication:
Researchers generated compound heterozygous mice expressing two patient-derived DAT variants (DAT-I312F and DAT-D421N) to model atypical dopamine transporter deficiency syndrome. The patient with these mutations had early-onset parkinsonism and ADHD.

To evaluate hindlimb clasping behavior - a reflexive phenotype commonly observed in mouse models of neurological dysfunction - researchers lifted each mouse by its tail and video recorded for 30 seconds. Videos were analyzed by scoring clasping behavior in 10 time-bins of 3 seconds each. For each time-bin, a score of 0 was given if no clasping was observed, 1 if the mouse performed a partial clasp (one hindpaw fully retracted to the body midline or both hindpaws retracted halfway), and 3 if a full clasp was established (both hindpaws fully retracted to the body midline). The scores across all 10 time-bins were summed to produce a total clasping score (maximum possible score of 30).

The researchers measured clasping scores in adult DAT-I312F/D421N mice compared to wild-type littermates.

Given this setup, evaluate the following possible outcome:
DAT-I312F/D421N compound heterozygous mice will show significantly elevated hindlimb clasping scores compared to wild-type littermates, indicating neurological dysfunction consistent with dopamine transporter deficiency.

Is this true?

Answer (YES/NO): YES